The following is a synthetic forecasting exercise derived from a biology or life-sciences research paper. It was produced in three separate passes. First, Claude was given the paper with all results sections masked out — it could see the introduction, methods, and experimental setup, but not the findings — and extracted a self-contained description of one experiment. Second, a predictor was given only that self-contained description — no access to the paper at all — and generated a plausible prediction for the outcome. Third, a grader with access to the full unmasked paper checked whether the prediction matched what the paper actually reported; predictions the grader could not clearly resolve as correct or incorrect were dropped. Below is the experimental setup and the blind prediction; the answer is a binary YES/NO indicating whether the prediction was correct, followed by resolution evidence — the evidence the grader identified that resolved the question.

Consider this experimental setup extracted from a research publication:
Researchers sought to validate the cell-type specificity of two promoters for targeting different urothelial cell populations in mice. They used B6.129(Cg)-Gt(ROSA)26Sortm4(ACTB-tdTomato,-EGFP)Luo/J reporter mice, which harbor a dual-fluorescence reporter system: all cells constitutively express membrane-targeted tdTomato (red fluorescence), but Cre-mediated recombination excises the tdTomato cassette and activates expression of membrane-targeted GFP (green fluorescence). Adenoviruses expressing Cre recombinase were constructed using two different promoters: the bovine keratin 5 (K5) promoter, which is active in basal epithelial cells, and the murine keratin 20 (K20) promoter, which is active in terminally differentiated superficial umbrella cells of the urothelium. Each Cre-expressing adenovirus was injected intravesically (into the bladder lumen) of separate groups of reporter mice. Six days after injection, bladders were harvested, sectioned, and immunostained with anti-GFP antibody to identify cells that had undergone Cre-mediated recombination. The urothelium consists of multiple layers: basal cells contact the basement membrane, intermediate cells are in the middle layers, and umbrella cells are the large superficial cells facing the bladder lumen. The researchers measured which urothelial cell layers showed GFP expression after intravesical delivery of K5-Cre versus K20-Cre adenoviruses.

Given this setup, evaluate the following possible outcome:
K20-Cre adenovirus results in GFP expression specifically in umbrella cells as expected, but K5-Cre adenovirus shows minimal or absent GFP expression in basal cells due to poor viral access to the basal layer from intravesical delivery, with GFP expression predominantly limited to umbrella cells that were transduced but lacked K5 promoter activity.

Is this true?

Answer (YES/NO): NO